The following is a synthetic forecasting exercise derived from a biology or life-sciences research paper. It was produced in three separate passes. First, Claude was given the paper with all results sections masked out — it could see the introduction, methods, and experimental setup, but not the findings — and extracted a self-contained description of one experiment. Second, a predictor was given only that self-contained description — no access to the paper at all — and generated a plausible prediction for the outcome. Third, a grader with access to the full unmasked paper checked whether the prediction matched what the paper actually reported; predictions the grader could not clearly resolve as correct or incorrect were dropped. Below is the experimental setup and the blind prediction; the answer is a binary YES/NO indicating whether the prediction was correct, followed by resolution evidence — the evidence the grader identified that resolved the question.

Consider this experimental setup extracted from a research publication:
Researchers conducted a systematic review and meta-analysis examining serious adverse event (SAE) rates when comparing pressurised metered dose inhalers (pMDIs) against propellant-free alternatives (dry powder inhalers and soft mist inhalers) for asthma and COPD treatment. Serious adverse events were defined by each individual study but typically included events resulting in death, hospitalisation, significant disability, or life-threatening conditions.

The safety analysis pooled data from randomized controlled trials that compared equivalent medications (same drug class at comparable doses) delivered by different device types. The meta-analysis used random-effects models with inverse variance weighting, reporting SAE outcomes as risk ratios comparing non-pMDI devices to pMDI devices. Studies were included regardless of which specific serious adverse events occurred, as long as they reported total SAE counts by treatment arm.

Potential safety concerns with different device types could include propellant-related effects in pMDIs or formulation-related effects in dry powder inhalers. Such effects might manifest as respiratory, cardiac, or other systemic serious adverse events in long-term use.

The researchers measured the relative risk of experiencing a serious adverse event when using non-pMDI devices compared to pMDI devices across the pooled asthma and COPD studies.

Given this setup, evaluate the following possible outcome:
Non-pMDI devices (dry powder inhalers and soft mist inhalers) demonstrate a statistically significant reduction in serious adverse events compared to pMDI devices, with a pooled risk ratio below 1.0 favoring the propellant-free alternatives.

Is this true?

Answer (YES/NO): NO